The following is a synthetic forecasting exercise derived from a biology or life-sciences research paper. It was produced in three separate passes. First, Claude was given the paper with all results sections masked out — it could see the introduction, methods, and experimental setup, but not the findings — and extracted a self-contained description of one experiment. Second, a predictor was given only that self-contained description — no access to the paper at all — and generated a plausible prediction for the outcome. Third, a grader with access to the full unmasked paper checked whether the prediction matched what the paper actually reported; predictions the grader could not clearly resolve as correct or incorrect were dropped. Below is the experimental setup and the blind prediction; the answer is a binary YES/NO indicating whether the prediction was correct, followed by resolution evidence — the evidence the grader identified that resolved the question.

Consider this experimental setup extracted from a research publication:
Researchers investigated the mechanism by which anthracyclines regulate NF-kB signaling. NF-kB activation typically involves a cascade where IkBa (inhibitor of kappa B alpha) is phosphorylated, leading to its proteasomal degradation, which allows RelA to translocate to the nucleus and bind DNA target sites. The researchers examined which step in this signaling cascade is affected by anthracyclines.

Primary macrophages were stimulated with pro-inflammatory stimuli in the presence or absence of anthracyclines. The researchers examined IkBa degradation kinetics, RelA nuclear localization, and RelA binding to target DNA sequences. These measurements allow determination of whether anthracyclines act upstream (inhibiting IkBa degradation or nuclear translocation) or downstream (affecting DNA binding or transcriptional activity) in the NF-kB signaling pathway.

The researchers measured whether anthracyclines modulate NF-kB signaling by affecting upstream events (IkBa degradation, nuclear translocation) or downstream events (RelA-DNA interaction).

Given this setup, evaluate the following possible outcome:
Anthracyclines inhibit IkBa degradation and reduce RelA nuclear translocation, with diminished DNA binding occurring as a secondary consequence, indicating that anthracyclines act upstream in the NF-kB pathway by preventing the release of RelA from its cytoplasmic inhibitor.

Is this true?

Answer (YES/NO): NO